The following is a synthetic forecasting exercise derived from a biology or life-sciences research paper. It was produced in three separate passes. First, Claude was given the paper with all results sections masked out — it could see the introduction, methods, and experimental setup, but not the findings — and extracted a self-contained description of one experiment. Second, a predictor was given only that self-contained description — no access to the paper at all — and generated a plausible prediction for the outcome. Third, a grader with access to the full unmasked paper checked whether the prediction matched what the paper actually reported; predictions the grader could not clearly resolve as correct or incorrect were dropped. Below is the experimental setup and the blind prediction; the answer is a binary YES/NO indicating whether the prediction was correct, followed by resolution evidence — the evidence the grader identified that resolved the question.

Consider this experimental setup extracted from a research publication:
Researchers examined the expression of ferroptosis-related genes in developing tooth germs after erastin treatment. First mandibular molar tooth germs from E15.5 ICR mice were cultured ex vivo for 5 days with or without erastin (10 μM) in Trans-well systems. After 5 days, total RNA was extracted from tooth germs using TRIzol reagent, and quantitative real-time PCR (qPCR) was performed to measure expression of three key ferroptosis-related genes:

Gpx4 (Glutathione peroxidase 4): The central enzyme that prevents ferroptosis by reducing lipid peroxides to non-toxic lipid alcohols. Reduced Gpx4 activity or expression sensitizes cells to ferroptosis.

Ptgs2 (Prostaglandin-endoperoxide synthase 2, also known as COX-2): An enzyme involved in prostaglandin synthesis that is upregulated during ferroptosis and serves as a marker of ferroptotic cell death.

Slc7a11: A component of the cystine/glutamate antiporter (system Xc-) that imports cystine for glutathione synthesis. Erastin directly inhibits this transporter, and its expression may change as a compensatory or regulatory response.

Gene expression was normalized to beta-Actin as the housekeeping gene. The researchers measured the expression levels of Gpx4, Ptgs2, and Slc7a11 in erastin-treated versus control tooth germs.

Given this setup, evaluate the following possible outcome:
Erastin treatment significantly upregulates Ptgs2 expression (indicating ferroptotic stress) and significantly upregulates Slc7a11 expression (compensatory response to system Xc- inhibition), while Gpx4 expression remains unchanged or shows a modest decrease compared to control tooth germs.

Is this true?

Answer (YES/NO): NO